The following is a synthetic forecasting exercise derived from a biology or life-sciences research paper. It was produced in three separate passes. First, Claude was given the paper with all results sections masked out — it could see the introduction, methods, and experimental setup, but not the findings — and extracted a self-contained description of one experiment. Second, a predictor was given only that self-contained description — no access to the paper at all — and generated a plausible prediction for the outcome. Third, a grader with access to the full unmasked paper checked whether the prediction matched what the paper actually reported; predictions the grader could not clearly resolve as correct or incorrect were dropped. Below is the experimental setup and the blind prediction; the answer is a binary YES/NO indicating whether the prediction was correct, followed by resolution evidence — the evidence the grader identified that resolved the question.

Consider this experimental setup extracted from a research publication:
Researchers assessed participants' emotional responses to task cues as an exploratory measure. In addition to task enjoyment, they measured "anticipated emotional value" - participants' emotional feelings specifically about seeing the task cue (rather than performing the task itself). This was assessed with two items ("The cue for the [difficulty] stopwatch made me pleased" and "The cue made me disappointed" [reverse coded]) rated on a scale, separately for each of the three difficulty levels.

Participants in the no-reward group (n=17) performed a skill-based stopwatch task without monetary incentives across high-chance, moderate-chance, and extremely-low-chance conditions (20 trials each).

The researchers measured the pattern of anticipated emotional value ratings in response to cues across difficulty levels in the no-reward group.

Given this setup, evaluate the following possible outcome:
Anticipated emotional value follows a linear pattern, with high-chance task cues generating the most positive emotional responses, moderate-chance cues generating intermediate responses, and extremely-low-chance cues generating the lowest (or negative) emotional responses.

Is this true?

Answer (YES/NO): NO